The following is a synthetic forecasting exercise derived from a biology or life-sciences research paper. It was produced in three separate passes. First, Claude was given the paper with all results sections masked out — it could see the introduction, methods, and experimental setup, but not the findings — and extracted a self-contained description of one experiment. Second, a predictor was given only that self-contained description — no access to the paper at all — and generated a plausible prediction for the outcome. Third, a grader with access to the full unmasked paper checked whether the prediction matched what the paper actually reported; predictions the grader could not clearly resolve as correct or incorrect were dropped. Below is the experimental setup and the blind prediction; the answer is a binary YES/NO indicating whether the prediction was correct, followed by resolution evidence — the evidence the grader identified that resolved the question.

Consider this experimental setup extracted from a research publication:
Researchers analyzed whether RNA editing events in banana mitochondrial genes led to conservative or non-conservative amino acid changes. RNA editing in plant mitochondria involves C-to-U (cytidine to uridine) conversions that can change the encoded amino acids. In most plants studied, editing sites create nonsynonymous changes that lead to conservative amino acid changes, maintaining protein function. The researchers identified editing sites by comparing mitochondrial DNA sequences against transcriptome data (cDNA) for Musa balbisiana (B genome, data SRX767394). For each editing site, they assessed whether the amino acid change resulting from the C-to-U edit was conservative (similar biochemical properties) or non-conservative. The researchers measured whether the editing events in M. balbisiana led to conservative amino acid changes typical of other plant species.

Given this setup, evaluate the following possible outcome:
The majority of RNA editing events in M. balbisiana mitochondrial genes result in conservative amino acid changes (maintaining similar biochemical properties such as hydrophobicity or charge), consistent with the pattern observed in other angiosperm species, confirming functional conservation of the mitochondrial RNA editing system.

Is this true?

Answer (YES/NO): NO